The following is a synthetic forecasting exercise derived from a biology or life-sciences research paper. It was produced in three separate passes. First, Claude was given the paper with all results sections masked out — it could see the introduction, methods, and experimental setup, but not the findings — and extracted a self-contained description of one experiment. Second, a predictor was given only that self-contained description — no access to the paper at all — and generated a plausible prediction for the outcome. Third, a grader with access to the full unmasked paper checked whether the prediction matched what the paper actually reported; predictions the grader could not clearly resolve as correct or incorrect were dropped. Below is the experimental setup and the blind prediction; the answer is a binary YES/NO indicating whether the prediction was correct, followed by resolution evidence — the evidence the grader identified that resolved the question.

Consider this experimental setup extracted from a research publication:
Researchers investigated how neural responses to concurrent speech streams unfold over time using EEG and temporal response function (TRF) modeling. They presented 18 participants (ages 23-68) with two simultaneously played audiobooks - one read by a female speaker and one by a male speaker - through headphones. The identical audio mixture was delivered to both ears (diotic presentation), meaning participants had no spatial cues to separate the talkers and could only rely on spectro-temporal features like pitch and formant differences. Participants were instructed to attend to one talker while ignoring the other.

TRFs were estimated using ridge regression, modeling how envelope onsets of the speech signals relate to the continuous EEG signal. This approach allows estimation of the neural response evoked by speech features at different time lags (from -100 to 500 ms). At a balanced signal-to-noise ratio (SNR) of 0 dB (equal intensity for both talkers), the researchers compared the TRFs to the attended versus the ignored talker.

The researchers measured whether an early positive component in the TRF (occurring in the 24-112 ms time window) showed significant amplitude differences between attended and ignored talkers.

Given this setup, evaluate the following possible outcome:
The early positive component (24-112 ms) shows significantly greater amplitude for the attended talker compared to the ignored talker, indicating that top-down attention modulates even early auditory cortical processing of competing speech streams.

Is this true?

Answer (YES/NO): NO